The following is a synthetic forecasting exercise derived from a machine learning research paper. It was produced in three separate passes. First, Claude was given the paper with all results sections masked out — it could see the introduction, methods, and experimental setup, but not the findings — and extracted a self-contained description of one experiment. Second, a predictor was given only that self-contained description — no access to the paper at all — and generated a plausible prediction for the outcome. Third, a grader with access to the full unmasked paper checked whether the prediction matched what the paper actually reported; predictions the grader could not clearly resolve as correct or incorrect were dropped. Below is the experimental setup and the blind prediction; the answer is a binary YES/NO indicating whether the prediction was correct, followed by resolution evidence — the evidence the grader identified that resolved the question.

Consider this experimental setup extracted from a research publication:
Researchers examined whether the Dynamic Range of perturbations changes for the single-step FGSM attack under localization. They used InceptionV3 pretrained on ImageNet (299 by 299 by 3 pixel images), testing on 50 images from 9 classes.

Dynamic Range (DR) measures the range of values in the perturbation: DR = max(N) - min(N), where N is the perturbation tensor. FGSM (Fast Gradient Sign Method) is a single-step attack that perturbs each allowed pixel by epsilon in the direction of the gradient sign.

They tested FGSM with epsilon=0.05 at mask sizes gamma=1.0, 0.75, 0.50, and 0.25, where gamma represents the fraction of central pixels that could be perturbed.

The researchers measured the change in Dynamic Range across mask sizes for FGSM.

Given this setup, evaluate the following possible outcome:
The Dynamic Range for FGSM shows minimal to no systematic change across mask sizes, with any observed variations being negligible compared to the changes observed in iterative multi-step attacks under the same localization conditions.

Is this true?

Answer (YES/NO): YES